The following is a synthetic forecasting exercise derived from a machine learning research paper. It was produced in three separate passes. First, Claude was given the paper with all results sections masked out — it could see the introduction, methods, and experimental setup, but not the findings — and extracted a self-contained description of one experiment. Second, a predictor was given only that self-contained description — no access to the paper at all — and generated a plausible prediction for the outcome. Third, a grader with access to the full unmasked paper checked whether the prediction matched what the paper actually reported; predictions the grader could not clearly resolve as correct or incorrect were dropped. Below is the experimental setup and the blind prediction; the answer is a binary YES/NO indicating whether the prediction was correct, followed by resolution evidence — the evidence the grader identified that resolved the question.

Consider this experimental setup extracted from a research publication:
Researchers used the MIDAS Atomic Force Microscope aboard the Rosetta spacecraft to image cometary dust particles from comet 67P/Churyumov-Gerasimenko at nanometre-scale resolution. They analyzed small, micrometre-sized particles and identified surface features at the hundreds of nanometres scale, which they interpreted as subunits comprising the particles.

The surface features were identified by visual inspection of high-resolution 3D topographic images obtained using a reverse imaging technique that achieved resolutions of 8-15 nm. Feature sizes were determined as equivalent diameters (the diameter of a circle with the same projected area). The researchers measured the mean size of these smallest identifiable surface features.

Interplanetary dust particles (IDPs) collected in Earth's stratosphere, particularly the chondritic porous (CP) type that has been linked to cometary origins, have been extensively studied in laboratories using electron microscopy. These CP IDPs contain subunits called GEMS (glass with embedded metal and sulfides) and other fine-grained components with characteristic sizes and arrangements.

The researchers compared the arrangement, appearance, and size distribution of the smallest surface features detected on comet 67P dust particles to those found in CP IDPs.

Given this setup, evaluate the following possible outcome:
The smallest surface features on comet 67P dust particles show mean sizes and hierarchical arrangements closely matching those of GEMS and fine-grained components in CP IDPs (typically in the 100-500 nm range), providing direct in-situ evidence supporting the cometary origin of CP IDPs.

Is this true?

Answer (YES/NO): YES